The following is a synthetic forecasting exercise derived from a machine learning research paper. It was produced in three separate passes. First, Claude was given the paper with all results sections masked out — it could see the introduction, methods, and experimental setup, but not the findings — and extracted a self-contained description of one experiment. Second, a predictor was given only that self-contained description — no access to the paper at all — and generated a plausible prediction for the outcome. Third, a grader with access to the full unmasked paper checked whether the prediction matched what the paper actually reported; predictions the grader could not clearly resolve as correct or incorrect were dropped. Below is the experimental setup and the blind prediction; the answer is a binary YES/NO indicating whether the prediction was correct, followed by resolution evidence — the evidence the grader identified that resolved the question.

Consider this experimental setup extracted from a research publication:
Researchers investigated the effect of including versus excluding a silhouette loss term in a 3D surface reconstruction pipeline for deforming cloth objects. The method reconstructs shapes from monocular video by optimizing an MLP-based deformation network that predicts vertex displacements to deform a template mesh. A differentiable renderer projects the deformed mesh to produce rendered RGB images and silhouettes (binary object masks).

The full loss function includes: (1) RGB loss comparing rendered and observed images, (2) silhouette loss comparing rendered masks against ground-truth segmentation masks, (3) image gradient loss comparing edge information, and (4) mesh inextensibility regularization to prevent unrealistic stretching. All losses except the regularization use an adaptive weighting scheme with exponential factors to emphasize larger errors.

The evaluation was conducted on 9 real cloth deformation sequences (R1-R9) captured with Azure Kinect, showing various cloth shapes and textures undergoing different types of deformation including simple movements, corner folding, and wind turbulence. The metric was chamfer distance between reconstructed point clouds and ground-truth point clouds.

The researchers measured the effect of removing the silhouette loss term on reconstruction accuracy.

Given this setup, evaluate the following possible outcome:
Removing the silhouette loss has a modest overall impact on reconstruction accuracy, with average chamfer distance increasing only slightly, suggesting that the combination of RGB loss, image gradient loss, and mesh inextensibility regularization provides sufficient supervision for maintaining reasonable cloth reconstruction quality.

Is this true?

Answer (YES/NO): YES